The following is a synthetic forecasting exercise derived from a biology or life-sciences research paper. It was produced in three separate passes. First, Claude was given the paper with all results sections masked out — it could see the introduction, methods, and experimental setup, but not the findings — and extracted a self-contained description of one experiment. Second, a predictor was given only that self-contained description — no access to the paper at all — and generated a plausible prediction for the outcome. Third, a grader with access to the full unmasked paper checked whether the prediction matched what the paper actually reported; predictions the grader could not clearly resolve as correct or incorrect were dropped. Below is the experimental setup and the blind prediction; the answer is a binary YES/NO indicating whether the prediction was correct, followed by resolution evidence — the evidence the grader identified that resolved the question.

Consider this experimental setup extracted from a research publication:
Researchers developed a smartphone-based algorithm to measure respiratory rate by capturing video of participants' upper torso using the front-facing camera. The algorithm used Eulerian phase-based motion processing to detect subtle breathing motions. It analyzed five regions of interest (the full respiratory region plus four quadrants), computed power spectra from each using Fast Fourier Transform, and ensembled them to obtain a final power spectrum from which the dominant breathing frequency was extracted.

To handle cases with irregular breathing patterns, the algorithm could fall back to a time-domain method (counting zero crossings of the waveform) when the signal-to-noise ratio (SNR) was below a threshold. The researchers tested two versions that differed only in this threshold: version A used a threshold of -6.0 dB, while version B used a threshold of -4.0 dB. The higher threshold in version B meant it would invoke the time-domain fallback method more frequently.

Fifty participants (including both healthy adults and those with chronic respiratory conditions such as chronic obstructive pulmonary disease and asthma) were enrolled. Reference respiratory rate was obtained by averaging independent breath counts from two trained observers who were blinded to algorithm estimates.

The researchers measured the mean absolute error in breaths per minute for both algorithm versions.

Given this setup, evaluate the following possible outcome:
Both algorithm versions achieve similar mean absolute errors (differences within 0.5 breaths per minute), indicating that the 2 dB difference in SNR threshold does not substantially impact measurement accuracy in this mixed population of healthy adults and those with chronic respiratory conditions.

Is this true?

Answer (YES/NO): YES